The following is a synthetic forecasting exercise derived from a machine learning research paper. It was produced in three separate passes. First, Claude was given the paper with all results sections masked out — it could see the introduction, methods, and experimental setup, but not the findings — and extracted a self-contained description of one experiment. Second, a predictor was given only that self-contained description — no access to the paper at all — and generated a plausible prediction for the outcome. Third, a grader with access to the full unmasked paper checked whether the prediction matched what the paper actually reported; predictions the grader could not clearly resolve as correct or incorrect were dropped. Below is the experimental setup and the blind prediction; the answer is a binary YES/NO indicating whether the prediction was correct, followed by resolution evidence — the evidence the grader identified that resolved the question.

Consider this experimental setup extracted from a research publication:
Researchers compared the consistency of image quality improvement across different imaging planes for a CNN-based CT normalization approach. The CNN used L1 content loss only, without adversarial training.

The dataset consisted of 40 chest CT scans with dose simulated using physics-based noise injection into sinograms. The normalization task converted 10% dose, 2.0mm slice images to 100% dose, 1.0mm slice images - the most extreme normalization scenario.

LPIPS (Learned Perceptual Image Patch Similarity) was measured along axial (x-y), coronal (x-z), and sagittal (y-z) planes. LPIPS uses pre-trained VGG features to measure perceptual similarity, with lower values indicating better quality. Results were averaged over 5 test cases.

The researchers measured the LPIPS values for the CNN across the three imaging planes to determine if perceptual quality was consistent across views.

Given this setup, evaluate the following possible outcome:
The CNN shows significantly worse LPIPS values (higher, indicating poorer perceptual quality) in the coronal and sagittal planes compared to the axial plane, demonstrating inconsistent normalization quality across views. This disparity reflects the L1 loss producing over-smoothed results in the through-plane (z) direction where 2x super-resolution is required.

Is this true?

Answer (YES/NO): NO